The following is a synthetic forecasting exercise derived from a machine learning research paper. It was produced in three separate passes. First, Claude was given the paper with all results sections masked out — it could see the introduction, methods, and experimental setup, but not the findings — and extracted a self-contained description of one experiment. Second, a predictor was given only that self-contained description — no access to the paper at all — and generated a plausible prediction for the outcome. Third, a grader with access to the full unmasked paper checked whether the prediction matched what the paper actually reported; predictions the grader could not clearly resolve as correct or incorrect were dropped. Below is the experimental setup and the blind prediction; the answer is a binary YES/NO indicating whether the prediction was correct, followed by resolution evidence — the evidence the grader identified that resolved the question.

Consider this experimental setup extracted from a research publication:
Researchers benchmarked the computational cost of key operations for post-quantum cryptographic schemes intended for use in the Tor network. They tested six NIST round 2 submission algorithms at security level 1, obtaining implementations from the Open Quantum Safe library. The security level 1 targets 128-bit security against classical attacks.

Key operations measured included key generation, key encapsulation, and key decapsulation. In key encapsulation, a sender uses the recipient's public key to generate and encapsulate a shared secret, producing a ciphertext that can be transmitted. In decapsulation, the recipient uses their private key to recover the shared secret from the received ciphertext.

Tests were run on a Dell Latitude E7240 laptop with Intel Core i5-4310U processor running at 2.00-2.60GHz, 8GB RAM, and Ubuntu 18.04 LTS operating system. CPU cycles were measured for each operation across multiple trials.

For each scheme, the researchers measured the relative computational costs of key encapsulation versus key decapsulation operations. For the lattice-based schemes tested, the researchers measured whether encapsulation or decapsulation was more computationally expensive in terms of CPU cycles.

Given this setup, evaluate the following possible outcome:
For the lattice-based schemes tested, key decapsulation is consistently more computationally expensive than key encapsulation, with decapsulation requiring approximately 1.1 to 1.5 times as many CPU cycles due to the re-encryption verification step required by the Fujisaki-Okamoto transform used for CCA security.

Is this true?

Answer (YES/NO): NO